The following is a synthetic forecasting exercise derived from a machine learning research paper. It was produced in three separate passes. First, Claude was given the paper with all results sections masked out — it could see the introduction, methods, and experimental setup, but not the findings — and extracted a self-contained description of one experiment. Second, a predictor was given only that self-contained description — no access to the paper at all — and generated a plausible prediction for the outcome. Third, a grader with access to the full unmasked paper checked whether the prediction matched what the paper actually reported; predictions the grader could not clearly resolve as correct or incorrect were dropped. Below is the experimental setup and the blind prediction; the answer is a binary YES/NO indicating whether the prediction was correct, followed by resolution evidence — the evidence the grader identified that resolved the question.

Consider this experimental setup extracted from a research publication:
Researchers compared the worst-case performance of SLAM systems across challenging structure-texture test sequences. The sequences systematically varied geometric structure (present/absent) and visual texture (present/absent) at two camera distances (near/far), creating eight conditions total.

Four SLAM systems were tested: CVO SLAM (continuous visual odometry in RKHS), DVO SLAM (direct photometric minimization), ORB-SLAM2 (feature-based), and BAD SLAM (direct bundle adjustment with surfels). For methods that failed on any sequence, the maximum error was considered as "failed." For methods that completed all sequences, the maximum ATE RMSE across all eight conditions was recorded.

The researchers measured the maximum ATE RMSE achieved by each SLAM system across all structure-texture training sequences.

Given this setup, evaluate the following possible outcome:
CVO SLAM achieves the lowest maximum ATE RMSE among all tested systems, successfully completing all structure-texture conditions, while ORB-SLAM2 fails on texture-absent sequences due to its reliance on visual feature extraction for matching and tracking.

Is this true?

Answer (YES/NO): YES